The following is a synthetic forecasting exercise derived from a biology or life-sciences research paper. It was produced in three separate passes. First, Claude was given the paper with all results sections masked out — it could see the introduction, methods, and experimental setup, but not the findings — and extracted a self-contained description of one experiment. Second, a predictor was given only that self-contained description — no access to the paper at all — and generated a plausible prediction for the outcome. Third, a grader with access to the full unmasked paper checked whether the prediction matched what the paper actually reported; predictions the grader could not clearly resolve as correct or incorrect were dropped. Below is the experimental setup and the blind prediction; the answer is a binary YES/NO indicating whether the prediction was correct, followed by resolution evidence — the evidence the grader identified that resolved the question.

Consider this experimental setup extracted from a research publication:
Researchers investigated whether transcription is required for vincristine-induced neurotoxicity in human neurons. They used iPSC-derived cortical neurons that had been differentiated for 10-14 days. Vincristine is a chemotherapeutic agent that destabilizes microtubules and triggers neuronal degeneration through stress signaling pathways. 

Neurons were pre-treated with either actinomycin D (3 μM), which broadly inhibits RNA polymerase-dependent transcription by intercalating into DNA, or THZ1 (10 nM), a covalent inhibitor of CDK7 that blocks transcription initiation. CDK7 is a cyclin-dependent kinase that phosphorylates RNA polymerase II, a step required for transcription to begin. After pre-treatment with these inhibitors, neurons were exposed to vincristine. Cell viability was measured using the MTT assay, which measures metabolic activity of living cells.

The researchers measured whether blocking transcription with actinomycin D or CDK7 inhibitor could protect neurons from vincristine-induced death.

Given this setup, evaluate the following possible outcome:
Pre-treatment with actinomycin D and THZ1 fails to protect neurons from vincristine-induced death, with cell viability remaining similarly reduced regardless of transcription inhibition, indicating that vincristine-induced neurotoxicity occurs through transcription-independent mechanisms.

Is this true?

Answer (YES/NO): NO